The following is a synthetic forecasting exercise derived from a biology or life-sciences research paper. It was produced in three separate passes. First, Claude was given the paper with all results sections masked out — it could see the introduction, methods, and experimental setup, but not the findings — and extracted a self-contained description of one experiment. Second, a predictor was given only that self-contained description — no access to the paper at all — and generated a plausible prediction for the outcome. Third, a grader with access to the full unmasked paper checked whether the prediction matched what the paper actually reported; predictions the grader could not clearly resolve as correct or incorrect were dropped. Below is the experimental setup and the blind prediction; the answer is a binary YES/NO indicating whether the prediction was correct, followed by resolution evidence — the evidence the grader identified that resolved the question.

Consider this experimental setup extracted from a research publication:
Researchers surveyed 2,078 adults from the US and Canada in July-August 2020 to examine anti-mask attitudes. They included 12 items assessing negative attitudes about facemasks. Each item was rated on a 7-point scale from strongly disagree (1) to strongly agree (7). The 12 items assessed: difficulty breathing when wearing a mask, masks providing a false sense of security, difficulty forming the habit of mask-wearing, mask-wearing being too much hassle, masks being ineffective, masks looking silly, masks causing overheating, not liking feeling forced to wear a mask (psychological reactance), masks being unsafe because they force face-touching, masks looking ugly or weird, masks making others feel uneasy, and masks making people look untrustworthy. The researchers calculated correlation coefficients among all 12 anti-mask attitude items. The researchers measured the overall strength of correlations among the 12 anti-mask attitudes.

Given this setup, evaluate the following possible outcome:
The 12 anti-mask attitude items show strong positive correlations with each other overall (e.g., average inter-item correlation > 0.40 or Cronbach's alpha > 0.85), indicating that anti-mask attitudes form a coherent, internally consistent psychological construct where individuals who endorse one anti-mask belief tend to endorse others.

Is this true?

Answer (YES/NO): YES